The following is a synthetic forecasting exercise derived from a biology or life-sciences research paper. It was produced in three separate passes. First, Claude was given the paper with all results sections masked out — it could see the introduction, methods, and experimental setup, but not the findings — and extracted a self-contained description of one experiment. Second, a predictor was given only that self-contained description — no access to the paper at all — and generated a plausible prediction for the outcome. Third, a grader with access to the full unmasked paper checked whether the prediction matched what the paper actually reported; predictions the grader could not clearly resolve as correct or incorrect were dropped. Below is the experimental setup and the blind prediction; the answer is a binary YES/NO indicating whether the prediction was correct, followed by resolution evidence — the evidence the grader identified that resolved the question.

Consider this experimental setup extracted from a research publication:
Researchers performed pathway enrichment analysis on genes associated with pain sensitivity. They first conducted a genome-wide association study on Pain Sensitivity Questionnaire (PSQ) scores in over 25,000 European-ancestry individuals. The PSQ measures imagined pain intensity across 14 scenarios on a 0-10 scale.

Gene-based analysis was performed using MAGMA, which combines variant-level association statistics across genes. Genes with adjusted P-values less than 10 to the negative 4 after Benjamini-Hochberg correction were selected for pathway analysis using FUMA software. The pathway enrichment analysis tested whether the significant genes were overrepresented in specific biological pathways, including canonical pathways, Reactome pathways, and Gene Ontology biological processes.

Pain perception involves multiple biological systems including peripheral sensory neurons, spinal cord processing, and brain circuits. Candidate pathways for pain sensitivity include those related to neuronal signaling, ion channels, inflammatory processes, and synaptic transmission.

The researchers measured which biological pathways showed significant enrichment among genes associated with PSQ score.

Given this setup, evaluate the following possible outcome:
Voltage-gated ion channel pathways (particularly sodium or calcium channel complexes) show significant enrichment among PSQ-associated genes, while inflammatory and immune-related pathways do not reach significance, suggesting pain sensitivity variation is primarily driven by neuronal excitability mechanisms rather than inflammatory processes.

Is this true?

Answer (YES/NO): NO